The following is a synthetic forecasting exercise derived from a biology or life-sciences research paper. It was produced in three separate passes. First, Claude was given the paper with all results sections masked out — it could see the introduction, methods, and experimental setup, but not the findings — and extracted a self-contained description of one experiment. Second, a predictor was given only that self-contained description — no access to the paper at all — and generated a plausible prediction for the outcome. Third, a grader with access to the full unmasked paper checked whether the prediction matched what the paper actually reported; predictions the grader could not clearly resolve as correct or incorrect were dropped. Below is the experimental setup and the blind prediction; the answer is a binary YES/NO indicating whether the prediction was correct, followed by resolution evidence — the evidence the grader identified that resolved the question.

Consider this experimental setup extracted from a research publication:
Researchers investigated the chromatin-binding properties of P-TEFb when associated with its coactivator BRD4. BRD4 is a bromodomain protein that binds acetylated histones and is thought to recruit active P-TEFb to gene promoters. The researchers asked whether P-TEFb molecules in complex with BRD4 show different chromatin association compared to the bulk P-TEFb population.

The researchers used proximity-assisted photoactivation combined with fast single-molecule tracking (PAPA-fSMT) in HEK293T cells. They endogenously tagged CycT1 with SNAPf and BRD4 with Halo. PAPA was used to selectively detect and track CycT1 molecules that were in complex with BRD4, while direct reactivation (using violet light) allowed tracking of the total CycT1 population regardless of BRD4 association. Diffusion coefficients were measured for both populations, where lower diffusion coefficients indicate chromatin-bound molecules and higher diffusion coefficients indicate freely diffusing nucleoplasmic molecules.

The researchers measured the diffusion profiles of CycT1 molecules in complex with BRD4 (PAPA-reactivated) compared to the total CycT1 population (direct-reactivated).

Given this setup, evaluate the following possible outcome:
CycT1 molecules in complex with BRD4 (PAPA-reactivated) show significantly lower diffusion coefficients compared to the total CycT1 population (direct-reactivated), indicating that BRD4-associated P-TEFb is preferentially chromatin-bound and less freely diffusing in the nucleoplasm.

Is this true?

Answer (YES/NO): YES